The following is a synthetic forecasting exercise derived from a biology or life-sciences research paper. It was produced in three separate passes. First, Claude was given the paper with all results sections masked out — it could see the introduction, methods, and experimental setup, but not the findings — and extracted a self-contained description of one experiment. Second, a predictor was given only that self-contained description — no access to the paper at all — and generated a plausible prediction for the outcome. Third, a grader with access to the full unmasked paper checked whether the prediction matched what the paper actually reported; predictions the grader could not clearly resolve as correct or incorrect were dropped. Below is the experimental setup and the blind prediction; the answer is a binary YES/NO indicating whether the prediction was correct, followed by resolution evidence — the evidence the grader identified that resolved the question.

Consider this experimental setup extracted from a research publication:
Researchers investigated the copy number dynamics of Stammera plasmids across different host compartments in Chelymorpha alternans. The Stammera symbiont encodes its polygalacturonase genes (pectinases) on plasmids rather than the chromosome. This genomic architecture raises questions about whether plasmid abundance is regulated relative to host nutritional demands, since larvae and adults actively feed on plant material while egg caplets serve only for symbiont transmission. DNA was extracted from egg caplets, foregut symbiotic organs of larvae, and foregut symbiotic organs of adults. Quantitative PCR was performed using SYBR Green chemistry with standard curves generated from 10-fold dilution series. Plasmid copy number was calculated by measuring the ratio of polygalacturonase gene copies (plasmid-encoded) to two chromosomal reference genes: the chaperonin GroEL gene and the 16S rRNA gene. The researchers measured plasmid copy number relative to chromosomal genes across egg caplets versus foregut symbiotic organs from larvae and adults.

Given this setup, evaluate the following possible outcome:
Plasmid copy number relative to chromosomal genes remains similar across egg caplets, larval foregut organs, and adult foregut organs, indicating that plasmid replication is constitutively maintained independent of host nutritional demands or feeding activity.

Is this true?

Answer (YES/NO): NO